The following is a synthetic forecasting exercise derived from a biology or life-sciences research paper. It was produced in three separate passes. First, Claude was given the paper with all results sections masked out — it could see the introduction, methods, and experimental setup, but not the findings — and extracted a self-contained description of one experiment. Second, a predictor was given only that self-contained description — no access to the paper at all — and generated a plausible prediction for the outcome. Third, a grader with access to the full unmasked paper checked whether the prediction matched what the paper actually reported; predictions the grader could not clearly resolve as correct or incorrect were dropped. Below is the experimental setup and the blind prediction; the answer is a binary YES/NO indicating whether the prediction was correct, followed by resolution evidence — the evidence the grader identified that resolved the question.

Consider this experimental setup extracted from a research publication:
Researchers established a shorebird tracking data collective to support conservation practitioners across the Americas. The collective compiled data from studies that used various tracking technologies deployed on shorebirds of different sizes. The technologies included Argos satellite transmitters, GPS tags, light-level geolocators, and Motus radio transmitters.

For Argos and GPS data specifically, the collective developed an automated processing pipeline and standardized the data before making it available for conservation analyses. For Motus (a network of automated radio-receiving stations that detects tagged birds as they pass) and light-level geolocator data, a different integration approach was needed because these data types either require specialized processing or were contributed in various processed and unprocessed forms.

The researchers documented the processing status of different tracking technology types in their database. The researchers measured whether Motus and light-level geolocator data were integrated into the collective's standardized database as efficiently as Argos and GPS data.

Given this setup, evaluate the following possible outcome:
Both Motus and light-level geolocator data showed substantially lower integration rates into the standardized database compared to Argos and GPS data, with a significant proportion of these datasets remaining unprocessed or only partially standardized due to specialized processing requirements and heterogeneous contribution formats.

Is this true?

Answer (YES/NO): YES